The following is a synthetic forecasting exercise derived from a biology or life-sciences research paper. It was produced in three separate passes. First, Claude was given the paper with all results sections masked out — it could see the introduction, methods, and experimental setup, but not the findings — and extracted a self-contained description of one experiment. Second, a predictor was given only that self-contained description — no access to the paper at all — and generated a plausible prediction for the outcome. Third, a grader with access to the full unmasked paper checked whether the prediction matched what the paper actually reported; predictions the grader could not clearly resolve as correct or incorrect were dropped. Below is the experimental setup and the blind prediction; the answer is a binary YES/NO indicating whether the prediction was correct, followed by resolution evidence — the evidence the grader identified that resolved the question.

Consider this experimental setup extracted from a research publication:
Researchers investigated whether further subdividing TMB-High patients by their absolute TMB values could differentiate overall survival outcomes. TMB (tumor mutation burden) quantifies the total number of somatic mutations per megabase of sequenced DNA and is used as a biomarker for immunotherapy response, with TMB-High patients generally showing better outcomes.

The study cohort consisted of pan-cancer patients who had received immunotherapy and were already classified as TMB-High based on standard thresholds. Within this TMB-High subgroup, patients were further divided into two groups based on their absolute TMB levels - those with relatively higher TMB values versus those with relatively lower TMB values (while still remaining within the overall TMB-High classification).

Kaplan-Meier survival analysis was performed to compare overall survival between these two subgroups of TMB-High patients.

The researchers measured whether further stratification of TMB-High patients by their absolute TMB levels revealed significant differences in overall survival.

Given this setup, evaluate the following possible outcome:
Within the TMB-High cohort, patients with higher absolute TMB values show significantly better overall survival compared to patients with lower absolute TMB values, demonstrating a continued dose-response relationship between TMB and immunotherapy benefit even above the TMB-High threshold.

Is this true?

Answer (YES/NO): NO